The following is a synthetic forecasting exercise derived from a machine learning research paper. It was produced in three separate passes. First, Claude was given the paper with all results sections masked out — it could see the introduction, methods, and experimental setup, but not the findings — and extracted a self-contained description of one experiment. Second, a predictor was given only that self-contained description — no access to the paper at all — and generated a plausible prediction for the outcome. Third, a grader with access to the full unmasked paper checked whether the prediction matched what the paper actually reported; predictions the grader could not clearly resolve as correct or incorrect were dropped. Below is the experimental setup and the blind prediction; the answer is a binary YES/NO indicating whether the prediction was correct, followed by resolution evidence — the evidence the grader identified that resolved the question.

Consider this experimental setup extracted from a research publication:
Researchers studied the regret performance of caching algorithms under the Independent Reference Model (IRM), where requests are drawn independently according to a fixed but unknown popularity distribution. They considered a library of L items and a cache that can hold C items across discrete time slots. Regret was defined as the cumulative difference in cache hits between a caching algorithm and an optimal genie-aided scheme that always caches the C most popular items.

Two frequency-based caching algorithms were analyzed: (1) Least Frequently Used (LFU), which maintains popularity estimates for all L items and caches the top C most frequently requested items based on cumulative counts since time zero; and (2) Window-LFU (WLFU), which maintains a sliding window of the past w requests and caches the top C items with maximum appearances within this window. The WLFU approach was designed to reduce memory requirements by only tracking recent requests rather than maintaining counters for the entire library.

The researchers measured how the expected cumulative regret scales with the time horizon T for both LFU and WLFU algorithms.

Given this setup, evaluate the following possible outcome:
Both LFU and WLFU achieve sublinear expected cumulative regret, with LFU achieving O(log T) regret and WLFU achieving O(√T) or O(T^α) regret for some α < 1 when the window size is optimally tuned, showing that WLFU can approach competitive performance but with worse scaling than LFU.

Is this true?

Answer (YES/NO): NO